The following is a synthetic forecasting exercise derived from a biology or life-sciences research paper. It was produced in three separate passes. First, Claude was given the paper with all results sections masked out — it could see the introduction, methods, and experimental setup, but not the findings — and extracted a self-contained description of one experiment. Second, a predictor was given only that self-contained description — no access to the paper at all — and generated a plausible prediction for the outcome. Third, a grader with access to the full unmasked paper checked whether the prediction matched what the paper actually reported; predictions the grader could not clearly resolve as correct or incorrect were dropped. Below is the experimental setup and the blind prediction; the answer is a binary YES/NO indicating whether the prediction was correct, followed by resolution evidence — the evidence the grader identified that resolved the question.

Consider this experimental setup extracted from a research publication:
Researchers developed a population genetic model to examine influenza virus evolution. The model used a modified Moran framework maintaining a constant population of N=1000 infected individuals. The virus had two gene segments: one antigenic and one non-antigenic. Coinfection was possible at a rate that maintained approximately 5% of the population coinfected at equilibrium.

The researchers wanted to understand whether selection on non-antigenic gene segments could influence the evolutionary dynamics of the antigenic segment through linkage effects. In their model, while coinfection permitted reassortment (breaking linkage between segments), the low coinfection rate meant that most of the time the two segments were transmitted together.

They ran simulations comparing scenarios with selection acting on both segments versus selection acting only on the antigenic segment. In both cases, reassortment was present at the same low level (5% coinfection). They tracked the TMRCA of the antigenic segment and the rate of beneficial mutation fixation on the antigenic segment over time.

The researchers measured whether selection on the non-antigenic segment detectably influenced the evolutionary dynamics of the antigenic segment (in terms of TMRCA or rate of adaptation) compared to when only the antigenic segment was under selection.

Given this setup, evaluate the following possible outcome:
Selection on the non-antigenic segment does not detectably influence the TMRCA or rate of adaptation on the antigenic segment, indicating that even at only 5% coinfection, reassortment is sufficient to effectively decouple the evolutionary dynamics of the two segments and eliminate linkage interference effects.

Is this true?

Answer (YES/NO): NO